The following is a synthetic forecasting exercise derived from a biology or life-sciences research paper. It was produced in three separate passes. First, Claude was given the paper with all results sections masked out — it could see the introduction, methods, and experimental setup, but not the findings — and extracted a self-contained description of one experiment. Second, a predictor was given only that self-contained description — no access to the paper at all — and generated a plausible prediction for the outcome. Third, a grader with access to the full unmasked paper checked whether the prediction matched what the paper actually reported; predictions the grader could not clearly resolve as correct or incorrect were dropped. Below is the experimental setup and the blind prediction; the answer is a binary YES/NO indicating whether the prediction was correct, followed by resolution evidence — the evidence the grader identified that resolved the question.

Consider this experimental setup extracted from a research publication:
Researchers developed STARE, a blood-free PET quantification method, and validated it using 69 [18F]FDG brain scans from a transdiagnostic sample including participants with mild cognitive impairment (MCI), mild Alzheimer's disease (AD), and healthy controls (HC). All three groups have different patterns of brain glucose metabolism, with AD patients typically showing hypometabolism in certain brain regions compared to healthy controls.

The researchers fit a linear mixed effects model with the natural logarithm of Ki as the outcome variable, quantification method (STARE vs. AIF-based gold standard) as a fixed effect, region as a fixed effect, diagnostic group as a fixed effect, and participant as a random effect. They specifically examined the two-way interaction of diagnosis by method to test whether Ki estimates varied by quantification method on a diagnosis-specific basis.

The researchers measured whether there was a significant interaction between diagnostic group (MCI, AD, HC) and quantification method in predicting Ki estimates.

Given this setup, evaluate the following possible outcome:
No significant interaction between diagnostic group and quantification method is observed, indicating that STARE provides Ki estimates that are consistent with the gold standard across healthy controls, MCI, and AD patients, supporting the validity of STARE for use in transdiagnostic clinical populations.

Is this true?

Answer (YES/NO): YES